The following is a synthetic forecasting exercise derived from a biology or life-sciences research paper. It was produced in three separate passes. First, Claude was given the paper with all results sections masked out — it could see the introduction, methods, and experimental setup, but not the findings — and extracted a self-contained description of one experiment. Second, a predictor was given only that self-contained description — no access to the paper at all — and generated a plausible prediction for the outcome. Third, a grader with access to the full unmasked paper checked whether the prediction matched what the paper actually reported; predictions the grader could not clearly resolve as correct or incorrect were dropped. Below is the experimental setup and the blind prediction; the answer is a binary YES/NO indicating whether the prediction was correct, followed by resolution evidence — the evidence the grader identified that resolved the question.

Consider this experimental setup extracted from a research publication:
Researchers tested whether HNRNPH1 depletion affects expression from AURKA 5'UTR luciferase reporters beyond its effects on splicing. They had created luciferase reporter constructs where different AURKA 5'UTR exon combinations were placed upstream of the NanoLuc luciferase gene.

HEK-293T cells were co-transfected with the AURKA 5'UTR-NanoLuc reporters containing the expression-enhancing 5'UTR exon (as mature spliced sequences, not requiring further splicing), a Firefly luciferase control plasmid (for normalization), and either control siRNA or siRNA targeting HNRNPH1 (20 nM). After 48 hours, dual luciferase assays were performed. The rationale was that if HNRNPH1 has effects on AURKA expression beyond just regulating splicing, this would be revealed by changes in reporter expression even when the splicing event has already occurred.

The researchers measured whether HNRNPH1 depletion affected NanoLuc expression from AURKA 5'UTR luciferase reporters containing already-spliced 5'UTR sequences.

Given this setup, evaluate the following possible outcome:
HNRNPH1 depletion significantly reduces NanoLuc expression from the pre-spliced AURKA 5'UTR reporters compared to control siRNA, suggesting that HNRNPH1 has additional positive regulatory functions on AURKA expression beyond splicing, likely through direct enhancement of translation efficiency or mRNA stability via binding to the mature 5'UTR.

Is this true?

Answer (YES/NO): YES